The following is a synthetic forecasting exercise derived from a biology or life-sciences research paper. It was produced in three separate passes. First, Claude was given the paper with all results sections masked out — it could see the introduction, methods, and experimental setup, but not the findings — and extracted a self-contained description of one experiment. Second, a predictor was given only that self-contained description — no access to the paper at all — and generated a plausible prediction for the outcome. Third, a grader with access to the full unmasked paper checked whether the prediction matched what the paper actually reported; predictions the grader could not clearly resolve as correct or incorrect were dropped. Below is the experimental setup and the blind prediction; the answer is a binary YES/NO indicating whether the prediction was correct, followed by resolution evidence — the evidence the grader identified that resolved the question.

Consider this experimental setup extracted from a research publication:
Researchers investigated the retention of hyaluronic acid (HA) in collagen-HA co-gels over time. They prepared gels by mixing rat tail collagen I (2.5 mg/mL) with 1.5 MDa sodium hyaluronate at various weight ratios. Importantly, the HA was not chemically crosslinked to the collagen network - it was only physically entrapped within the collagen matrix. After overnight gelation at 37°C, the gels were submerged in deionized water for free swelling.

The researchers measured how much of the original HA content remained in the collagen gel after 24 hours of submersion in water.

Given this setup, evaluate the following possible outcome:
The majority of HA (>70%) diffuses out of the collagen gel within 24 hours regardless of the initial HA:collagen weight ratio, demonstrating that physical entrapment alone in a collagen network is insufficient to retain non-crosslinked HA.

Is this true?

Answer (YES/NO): NO